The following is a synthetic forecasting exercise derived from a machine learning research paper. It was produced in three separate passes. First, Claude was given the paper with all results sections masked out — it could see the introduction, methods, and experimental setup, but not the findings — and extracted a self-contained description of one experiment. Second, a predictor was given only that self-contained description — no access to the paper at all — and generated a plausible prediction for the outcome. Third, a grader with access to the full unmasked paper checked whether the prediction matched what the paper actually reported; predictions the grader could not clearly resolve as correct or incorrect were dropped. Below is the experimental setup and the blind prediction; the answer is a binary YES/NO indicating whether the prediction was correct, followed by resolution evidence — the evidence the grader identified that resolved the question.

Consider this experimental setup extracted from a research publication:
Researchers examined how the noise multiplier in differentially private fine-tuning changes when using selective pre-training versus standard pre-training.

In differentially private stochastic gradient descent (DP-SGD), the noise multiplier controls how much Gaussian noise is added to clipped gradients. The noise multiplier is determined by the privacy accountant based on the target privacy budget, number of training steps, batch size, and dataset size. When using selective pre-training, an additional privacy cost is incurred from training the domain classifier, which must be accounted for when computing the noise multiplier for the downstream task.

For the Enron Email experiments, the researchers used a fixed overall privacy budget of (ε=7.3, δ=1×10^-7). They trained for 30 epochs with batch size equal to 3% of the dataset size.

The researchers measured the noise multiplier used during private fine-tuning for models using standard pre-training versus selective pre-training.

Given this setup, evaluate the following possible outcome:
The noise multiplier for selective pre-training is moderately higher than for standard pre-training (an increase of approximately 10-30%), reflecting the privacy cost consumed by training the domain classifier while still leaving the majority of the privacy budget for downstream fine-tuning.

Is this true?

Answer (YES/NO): NO